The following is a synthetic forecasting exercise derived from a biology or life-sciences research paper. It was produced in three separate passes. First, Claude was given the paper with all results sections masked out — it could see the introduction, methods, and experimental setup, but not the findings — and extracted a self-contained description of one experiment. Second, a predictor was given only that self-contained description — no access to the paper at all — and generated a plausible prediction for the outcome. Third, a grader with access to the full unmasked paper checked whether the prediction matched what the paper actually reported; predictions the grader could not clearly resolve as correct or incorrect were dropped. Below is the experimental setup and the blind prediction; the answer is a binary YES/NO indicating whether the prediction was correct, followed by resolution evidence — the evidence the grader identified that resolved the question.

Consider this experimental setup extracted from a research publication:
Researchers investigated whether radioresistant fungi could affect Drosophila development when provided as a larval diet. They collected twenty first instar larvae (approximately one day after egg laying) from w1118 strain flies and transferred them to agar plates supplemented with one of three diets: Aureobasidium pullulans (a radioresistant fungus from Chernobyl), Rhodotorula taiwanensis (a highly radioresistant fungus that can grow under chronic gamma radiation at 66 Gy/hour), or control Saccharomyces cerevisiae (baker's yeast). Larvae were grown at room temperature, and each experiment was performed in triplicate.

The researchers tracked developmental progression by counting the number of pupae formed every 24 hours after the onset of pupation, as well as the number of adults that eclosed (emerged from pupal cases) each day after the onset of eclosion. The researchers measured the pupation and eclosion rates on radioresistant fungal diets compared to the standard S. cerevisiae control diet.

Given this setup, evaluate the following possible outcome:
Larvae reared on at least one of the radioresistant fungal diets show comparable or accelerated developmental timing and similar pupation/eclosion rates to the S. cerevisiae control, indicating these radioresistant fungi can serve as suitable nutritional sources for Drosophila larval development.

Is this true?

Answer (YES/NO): YES